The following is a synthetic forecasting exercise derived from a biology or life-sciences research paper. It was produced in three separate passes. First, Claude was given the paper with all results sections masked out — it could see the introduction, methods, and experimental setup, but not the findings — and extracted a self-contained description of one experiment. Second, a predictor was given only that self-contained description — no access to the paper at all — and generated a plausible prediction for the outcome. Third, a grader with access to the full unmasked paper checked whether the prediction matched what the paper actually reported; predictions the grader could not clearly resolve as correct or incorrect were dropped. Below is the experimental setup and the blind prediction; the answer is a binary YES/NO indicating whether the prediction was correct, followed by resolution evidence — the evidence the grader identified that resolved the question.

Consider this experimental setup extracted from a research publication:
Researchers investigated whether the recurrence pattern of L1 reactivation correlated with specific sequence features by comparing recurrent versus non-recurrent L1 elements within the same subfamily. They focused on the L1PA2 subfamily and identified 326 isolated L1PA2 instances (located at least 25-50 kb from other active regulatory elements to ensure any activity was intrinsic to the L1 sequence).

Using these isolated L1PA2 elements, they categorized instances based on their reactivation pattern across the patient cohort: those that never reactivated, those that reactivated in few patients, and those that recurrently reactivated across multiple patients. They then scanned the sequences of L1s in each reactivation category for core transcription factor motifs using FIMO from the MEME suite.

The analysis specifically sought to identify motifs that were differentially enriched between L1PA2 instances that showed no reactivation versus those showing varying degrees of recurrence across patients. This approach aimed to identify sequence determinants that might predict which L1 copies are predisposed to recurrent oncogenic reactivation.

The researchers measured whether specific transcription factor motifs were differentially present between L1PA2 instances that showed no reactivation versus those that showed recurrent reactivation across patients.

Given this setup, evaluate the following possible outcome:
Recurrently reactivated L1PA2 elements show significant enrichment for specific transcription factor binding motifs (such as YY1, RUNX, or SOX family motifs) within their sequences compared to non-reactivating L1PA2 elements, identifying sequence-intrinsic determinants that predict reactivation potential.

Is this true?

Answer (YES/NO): YES